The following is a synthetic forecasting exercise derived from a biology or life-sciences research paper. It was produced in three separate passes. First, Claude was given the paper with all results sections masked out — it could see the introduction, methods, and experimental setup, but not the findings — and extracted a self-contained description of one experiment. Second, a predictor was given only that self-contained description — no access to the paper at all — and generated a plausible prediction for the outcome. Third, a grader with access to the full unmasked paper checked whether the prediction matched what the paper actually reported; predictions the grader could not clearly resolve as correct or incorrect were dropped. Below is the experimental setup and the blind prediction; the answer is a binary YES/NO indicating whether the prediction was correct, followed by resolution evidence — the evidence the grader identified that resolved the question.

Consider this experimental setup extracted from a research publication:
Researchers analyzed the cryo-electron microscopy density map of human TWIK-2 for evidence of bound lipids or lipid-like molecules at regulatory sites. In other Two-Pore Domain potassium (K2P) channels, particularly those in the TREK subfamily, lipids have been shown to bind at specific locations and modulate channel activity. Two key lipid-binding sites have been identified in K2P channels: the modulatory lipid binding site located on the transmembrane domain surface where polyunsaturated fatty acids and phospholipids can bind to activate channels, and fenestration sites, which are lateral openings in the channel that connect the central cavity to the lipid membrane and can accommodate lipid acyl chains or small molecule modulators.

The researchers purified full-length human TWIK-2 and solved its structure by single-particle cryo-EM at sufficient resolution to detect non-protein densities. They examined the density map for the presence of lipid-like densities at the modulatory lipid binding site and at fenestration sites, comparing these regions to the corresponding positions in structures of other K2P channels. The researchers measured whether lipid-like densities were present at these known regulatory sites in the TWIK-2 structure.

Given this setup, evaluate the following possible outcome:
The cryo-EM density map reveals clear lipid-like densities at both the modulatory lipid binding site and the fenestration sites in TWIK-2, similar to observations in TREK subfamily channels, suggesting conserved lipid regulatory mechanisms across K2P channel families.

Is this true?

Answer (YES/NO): NO